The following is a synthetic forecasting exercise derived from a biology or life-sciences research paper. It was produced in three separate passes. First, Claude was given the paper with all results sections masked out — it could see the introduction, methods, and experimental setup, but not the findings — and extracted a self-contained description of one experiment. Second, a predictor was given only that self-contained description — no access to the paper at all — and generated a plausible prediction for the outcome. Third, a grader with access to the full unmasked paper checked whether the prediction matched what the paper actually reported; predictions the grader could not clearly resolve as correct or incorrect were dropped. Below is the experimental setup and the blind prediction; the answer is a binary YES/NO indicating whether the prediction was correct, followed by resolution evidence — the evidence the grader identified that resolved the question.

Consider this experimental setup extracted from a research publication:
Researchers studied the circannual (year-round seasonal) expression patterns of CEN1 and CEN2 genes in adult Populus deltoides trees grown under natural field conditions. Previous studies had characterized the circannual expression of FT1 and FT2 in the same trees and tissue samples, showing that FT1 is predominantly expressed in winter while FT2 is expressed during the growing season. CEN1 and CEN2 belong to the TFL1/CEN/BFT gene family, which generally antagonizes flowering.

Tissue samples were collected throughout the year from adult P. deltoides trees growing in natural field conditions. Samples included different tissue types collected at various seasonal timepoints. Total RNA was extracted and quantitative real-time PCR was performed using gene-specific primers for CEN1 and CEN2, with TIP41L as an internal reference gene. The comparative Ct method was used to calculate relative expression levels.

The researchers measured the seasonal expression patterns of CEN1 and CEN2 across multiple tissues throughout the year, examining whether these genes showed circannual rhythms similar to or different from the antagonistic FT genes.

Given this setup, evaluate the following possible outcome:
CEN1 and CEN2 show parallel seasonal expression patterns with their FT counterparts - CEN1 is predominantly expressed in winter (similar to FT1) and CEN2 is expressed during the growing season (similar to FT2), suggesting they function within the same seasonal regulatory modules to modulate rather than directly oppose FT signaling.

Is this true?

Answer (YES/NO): NO